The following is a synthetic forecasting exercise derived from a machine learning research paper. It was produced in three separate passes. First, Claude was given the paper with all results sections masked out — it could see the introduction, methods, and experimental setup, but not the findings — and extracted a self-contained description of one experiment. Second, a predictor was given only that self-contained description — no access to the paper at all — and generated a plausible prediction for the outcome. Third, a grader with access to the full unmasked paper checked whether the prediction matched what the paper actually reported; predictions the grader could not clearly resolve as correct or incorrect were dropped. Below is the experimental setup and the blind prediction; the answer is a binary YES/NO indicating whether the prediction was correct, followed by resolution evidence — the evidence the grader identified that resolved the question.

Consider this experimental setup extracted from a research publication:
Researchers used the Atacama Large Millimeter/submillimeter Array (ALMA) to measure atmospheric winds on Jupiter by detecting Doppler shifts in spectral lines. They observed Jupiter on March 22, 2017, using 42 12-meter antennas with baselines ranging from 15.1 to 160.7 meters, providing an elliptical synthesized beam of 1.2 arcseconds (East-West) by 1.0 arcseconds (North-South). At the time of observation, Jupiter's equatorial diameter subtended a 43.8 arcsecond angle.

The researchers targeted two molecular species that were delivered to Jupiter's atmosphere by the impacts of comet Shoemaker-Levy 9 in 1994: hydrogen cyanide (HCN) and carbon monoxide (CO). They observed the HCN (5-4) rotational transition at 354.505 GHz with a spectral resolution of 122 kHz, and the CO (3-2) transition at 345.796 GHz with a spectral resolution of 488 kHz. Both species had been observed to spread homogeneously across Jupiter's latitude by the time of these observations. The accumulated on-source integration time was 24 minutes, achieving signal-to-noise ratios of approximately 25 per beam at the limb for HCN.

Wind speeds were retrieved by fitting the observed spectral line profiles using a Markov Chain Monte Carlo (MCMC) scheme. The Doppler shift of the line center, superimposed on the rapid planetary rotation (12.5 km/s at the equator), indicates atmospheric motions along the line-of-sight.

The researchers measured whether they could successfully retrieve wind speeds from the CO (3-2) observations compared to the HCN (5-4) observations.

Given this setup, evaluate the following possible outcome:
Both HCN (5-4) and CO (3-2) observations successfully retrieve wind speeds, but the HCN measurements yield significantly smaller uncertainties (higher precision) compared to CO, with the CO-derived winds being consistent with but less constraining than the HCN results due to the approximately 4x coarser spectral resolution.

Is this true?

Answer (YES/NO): NO